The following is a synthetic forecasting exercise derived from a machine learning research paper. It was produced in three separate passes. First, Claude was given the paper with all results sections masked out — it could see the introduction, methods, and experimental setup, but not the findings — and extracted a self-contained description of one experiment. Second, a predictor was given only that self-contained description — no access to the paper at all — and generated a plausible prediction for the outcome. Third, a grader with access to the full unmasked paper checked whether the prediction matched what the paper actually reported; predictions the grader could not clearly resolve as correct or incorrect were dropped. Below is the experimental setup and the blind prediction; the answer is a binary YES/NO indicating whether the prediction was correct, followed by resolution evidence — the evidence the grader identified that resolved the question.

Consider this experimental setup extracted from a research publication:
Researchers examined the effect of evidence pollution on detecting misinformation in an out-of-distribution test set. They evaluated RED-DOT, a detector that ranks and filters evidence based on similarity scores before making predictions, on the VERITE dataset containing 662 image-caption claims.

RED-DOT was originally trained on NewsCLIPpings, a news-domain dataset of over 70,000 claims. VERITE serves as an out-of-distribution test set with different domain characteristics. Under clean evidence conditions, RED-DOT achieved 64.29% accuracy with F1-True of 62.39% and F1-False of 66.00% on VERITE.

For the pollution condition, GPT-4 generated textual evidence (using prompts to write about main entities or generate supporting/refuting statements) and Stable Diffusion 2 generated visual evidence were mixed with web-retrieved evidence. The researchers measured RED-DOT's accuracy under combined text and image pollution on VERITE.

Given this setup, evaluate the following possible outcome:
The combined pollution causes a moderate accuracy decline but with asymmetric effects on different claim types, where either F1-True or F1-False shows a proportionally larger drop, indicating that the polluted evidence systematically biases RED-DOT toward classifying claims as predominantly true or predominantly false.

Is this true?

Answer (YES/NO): NO